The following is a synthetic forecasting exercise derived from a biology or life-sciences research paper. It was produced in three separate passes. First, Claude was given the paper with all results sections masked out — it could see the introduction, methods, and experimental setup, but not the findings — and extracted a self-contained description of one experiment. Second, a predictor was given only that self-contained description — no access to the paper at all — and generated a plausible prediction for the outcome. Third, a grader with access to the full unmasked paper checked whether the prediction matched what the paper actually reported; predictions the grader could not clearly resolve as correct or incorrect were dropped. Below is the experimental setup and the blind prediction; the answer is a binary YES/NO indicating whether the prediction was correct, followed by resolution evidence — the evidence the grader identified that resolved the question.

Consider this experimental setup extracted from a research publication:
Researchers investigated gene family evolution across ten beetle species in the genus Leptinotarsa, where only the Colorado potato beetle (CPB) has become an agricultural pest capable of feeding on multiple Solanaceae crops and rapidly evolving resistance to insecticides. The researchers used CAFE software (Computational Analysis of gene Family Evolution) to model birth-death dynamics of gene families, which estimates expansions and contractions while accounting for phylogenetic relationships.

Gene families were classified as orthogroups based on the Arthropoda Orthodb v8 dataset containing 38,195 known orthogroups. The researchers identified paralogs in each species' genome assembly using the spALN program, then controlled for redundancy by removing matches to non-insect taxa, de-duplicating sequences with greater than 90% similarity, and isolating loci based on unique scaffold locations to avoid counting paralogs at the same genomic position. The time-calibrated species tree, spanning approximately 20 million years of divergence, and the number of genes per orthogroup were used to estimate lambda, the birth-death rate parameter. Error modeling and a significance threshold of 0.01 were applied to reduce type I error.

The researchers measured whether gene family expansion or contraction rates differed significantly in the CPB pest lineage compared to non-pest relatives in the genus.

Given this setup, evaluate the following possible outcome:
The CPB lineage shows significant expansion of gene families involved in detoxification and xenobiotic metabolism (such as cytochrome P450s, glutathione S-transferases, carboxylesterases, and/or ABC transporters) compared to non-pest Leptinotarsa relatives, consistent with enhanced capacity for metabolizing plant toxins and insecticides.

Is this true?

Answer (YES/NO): NO